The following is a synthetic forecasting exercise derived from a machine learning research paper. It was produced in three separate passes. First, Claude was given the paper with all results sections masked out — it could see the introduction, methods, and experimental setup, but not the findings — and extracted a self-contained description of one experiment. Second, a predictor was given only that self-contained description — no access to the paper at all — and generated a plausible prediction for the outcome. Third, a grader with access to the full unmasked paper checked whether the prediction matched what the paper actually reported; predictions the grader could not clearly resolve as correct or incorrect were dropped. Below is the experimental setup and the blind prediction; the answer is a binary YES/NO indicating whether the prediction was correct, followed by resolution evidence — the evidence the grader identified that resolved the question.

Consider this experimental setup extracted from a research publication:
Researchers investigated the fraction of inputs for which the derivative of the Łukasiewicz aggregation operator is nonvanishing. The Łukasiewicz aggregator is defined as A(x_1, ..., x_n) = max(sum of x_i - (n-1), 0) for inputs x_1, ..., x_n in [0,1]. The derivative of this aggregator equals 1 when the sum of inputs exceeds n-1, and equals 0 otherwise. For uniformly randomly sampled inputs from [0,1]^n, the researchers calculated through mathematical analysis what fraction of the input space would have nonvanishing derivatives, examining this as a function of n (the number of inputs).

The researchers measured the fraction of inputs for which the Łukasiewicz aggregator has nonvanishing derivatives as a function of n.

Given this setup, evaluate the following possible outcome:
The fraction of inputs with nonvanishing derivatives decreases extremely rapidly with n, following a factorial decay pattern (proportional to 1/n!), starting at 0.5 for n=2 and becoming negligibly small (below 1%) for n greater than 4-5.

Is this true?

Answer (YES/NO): YES